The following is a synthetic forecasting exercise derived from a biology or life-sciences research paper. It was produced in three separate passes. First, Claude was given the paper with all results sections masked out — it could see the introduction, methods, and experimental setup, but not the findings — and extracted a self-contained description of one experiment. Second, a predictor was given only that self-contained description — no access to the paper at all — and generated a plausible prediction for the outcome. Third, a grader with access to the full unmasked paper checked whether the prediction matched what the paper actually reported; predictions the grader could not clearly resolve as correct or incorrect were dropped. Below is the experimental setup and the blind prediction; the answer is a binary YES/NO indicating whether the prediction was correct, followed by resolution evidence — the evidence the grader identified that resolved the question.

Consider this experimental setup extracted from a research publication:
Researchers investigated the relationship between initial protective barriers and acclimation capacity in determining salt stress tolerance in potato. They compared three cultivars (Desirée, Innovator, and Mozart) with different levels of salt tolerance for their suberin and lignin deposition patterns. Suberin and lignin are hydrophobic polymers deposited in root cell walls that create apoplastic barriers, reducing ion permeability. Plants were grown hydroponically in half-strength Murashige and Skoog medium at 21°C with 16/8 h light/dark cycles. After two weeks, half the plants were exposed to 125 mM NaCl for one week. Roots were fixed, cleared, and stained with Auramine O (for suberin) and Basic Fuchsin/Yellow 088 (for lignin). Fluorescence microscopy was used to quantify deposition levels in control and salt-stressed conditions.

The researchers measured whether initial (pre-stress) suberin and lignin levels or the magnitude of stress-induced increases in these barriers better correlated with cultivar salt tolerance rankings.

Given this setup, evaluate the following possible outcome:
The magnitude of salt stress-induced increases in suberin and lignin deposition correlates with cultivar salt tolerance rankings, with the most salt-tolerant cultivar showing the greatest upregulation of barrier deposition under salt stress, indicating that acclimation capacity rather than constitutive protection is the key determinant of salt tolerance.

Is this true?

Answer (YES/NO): YES